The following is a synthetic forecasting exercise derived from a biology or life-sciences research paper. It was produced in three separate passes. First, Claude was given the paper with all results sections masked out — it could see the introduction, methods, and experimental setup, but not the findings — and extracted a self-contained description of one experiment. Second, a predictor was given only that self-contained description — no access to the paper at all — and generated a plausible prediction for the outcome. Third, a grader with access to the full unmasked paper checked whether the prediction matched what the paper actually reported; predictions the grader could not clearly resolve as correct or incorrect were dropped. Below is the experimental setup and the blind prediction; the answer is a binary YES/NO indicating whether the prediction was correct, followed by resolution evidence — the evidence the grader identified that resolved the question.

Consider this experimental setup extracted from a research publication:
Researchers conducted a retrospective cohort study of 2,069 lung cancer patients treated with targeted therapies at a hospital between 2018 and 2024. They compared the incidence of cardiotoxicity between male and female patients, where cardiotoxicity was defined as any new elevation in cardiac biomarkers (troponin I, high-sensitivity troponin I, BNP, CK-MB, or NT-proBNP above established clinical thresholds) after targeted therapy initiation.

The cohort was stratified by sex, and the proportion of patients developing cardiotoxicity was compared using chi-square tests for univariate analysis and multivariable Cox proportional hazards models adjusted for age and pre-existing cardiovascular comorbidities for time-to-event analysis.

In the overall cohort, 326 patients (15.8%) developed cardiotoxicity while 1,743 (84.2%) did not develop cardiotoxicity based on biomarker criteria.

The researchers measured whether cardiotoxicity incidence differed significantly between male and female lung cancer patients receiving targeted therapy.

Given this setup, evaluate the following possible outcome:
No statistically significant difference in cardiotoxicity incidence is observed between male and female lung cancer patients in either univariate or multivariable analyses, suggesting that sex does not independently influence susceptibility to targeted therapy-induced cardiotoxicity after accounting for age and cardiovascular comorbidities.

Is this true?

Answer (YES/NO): NO